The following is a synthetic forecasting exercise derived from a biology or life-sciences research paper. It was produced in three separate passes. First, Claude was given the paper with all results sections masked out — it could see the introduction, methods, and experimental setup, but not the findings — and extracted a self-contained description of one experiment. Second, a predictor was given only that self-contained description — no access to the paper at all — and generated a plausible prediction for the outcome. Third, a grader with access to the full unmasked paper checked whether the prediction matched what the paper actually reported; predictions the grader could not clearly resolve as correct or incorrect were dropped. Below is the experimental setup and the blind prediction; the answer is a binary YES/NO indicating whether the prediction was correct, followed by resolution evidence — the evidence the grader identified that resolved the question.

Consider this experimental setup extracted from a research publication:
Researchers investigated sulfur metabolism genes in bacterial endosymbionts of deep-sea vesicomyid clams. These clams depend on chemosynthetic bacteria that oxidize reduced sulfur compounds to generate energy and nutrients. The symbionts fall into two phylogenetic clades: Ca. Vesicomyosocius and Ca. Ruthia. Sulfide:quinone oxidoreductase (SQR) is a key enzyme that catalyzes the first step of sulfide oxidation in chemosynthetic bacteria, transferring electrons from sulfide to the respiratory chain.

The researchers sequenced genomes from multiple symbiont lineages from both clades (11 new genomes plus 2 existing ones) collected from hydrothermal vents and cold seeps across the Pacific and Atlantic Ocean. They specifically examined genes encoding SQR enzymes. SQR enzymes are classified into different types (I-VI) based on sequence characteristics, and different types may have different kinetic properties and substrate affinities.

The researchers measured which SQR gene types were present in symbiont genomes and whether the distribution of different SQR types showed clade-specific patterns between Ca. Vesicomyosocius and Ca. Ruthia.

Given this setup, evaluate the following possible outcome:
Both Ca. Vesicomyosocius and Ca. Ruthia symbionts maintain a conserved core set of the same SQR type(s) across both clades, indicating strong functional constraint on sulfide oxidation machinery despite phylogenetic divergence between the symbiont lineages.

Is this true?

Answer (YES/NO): YES